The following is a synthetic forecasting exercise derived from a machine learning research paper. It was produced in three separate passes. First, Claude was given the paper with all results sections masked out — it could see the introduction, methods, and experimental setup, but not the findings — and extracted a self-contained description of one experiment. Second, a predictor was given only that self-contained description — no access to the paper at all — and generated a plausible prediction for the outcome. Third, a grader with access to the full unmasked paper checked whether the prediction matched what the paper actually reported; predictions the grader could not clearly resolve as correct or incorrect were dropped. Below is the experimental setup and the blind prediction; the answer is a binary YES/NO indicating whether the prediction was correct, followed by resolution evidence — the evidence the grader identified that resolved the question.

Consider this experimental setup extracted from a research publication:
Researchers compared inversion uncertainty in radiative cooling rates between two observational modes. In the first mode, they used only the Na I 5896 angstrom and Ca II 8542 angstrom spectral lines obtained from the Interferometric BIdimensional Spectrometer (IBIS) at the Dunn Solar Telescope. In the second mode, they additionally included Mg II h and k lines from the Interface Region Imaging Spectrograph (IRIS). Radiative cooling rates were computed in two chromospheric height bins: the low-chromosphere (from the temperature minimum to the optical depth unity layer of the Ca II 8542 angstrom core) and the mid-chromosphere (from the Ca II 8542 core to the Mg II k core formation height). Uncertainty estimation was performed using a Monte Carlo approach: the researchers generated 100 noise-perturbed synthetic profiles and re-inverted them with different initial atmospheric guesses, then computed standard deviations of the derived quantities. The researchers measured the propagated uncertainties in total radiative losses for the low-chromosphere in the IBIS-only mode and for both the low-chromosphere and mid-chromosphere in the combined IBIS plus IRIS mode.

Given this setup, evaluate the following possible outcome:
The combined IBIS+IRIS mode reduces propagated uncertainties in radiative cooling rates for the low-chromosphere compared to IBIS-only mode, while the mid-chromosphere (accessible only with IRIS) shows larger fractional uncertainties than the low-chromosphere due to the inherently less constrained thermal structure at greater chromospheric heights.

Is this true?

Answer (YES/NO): YES